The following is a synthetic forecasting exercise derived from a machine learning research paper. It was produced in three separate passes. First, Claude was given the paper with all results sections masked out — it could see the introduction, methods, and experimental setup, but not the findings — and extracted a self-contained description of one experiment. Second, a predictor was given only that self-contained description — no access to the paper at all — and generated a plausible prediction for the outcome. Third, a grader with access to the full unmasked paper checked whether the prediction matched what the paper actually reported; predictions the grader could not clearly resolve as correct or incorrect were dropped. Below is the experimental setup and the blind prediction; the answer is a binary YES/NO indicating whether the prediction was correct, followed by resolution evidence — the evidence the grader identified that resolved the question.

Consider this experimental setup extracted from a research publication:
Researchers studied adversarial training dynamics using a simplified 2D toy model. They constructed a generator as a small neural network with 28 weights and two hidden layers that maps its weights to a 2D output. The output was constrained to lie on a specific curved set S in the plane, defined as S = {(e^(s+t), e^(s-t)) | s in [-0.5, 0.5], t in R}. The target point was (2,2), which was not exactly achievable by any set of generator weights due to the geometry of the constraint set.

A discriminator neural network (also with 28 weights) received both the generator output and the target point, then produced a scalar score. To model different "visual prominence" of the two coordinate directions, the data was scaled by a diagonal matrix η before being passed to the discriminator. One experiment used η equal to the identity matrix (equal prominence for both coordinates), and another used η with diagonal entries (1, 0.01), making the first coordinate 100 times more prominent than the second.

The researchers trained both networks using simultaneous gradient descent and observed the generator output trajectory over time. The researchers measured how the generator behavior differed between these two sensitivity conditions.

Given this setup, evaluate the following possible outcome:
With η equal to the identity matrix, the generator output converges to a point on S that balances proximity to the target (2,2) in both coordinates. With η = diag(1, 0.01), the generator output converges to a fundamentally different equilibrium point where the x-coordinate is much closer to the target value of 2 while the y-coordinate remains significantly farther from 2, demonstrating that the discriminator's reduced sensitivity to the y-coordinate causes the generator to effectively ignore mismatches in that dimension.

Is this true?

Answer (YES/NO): NO